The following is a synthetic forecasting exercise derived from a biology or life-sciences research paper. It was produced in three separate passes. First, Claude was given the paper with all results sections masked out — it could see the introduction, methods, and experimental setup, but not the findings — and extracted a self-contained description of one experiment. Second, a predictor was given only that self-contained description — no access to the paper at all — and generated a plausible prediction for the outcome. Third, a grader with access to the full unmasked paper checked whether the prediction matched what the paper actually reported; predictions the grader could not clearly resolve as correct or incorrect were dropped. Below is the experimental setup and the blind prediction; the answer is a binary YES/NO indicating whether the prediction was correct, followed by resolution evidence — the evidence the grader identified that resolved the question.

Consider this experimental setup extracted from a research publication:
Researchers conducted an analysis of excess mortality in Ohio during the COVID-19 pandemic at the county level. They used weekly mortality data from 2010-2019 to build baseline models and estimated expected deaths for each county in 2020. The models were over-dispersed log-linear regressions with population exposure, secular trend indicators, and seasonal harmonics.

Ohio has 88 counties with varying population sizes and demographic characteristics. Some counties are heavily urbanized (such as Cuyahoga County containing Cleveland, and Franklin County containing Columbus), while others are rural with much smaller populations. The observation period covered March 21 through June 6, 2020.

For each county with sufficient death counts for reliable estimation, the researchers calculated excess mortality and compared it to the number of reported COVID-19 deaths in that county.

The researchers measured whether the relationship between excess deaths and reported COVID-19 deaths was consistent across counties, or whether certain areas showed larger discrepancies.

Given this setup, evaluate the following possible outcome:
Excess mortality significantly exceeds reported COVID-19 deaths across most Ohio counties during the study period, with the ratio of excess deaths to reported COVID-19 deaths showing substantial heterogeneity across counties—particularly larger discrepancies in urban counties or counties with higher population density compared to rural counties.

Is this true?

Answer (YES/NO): NO